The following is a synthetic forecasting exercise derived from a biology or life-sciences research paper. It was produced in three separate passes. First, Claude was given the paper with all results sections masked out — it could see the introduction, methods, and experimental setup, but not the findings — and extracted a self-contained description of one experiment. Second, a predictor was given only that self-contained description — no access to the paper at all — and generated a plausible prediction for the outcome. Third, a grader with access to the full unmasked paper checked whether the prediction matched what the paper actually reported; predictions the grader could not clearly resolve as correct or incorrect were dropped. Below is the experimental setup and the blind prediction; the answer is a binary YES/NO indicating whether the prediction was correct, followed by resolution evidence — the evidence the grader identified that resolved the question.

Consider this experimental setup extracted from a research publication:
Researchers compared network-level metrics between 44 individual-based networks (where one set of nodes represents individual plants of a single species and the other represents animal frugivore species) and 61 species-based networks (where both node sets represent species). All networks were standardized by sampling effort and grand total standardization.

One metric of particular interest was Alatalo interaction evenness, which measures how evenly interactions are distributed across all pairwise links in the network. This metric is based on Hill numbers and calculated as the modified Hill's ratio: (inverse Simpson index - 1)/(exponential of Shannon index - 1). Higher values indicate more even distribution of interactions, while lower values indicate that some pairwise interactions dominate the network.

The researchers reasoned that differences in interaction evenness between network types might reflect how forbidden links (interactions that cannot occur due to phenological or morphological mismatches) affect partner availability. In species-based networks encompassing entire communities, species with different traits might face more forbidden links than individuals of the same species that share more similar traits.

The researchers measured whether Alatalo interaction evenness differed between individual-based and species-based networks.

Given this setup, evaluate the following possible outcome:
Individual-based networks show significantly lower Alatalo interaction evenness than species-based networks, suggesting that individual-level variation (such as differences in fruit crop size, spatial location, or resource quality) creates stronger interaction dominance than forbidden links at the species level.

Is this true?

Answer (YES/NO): NO